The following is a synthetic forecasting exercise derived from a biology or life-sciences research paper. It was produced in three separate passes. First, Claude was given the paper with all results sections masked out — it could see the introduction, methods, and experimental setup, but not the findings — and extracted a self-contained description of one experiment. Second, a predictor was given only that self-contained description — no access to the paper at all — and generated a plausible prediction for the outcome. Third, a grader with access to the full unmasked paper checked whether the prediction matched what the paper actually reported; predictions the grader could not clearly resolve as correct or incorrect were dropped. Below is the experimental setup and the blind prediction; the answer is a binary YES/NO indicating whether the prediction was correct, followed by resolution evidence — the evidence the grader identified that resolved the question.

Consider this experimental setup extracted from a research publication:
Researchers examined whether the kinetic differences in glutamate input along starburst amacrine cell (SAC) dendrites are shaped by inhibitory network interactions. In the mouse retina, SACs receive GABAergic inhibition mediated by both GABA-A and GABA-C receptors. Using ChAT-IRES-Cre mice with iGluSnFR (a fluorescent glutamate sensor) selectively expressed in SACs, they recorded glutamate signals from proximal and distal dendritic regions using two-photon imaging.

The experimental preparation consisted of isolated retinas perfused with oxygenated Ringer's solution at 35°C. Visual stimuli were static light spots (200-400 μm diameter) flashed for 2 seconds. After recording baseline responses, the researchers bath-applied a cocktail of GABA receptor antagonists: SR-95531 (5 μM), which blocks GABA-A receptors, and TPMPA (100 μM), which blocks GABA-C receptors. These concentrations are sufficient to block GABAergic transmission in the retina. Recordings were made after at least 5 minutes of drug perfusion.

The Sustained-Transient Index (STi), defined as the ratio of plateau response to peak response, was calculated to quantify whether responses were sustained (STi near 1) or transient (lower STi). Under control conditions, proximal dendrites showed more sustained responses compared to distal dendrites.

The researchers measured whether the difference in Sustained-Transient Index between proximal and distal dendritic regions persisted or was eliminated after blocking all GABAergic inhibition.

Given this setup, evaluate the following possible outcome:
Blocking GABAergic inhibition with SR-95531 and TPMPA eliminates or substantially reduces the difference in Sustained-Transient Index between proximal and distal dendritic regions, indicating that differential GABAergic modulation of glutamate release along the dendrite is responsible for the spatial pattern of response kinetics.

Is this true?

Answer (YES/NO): NO